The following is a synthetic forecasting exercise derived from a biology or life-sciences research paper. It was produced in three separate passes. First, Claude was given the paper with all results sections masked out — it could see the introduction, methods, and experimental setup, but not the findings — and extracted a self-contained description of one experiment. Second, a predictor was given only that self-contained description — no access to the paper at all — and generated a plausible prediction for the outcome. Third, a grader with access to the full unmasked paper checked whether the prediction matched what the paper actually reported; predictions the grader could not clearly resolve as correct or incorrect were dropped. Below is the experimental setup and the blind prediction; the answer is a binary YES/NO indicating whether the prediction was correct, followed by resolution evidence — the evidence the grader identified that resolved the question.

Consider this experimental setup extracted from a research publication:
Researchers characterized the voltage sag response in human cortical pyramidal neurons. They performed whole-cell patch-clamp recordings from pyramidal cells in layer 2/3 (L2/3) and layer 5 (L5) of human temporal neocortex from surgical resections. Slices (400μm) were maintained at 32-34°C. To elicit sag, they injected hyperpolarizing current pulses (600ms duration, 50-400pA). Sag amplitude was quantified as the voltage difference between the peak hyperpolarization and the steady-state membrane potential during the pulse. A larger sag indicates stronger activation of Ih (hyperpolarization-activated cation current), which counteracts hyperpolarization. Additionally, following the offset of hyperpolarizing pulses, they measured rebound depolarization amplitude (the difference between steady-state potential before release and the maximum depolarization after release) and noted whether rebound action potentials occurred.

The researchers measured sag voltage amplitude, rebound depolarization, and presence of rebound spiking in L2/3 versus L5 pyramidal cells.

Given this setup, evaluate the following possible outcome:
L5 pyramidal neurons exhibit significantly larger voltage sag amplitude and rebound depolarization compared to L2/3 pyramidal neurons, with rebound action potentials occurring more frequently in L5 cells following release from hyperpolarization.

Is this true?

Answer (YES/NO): YES